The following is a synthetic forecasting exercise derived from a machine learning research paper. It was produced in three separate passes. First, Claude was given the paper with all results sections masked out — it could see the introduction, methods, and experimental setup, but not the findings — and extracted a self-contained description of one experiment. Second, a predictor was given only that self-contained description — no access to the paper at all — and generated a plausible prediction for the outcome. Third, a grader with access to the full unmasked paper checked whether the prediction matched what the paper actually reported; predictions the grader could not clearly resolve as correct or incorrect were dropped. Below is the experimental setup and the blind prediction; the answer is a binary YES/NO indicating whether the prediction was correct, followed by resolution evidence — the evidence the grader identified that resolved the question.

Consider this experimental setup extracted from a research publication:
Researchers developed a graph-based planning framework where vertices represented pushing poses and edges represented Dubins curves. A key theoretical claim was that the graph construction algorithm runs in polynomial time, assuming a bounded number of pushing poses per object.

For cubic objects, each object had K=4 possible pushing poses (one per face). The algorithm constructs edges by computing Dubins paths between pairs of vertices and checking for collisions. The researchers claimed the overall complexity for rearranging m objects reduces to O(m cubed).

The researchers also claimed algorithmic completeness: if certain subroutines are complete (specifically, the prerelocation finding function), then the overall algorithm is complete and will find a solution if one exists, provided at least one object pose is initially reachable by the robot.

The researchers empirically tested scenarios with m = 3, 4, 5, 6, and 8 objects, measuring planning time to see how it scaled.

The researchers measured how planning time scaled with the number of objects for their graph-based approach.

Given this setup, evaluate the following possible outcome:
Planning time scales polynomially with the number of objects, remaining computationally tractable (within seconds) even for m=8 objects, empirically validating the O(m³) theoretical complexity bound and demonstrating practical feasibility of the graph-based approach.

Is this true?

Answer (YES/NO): YES